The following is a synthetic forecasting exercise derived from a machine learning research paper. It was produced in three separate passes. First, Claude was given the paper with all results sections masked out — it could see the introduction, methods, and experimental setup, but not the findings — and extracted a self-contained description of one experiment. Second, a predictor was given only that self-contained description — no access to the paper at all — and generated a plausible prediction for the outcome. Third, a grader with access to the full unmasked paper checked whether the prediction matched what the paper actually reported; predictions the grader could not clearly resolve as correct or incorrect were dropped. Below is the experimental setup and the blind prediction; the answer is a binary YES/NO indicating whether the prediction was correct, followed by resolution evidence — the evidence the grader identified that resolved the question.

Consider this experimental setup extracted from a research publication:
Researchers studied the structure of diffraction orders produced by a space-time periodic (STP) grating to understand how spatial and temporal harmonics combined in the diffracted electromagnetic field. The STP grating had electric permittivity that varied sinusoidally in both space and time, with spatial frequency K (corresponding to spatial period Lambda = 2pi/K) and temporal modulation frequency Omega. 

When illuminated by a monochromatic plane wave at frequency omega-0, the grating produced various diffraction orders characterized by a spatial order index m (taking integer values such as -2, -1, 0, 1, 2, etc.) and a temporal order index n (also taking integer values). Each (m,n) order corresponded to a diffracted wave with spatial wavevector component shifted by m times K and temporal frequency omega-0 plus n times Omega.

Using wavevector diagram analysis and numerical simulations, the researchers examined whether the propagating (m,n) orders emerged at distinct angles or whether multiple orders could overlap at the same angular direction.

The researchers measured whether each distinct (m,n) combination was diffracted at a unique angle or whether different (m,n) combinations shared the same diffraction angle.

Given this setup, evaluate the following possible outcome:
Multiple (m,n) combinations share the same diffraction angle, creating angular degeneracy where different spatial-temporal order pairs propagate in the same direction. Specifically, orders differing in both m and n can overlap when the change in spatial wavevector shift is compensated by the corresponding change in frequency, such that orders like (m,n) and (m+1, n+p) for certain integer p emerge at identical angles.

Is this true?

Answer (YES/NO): NO